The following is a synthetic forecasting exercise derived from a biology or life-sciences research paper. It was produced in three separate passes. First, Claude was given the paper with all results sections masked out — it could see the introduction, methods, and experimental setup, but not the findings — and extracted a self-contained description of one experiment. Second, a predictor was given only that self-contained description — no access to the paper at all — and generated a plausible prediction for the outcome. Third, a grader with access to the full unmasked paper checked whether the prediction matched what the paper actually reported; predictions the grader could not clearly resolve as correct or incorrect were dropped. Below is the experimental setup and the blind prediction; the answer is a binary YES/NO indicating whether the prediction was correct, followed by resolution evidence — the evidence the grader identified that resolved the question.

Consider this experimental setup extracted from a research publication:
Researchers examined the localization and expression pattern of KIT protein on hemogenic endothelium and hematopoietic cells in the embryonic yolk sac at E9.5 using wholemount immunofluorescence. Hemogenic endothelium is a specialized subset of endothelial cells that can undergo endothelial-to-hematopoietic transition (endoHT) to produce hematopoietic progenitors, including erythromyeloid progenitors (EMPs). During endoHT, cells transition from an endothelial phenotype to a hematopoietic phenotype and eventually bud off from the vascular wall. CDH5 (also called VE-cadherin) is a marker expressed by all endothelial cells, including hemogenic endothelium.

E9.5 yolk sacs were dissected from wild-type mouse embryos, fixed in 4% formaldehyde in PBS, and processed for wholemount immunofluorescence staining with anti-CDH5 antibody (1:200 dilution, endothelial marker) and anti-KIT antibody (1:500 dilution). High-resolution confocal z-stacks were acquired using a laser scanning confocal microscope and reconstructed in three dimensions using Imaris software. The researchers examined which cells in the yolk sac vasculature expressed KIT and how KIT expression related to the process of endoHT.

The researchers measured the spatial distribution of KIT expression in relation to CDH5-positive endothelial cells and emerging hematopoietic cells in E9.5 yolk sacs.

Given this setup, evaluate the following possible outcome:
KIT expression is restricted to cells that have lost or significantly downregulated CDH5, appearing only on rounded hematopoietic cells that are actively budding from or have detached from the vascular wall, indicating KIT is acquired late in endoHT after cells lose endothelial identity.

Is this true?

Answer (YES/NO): NO